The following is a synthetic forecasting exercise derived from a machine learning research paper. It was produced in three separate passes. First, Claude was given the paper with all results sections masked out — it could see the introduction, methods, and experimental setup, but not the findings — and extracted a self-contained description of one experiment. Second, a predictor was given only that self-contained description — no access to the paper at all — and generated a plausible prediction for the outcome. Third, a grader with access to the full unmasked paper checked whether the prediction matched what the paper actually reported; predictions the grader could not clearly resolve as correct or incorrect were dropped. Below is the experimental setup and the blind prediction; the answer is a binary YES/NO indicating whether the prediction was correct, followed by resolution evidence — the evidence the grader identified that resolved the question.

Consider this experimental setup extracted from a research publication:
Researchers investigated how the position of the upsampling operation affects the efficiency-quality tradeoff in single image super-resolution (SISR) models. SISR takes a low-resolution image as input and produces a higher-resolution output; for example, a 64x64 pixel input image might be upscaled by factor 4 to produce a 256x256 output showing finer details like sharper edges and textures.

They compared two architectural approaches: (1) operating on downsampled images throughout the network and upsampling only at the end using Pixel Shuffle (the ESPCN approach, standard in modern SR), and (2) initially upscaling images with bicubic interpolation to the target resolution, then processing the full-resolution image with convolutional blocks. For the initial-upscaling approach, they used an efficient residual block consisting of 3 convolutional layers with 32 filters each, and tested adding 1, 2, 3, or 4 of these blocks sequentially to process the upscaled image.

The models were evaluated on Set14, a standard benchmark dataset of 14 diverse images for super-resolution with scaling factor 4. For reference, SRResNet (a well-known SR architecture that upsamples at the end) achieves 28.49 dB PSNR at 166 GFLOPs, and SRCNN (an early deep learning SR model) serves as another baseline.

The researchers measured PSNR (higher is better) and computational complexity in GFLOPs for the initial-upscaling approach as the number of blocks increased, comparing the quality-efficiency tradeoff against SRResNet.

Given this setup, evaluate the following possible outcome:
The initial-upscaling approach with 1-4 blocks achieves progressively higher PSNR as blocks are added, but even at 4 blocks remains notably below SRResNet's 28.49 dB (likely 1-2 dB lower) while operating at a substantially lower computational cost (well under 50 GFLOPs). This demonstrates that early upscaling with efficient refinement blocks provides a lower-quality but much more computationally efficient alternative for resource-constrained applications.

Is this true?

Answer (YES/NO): NO